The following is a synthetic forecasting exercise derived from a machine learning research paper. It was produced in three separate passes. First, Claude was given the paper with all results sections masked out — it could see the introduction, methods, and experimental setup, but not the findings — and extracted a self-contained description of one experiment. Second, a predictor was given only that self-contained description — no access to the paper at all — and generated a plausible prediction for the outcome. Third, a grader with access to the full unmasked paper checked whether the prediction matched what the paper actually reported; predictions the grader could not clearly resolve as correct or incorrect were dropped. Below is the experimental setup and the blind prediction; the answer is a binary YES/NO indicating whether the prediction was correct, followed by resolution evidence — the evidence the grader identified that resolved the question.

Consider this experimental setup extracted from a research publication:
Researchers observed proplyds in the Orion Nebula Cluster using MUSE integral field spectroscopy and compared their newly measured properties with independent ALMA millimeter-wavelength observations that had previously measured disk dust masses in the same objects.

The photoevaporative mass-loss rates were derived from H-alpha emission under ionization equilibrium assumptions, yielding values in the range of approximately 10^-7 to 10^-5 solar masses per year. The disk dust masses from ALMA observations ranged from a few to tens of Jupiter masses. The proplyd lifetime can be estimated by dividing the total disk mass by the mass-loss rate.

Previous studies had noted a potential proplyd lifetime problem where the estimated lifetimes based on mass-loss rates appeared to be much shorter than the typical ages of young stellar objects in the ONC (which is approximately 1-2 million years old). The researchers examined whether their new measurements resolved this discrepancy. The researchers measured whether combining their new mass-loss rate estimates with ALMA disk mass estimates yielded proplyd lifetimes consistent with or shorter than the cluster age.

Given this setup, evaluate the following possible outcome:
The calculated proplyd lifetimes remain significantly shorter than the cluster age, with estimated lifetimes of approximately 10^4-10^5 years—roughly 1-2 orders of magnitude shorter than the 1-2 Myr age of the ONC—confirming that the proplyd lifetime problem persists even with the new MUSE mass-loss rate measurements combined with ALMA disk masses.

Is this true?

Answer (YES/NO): YES